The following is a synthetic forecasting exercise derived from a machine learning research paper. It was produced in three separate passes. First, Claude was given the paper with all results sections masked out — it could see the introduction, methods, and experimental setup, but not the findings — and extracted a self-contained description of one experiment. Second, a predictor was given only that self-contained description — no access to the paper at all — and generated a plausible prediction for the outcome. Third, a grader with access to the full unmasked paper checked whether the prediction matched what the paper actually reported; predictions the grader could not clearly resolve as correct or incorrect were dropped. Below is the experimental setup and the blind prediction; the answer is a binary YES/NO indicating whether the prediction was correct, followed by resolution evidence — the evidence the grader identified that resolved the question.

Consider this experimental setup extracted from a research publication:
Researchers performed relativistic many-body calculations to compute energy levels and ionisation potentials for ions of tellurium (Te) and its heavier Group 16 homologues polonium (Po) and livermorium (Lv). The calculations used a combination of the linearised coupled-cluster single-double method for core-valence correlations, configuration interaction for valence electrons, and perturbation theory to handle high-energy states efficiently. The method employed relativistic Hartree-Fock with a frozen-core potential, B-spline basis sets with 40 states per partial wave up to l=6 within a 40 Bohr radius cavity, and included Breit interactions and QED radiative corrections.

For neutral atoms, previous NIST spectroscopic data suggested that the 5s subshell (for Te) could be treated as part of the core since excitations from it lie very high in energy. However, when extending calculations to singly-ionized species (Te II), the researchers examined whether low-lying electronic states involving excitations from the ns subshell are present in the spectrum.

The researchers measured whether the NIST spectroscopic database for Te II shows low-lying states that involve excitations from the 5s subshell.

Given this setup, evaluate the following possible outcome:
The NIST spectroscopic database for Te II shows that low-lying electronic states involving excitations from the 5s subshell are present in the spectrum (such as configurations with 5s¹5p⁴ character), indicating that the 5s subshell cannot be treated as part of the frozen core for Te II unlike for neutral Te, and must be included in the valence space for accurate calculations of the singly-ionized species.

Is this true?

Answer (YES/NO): YES